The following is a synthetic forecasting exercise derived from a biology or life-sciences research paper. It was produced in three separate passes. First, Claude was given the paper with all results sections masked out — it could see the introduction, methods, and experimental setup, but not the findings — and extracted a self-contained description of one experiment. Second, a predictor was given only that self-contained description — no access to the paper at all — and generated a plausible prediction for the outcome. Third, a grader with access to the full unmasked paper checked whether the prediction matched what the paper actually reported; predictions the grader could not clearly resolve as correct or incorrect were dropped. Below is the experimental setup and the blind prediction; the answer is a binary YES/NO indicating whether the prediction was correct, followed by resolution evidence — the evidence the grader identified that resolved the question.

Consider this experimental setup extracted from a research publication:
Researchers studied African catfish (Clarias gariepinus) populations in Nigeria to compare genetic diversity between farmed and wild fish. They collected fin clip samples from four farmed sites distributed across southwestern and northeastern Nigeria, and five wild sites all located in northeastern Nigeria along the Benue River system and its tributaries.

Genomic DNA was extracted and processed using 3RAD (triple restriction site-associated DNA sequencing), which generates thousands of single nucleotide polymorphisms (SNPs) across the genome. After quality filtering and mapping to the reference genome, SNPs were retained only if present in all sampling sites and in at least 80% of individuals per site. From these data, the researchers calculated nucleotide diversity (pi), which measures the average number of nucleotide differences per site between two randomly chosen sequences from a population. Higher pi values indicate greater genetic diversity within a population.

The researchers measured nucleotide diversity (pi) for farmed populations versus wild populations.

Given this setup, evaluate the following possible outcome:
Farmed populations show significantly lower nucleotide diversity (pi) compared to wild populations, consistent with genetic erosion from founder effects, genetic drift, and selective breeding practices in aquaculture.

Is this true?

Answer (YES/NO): NO